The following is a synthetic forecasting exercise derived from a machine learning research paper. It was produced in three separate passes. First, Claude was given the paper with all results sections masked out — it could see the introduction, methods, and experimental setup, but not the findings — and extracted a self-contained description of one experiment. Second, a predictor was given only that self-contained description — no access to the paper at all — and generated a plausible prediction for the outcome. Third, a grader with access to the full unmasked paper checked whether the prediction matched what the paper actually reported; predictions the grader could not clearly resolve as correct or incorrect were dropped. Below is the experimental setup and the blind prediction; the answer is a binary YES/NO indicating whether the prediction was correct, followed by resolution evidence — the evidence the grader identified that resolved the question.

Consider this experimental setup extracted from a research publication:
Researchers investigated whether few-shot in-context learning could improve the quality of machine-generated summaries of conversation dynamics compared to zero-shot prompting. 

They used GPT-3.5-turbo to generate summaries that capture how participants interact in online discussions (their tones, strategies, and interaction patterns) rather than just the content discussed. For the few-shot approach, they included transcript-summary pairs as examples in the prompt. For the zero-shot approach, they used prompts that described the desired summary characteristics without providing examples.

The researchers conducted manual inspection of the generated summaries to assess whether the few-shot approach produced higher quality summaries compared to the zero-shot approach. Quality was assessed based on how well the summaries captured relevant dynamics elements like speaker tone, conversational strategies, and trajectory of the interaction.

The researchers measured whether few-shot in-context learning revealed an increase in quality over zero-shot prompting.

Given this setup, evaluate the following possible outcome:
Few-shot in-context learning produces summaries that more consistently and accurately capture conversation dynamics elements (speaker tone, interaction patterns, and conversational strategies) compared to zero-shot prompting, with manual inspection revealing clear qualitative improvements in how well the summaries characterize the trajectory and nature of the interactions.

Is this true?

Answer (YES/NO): NO